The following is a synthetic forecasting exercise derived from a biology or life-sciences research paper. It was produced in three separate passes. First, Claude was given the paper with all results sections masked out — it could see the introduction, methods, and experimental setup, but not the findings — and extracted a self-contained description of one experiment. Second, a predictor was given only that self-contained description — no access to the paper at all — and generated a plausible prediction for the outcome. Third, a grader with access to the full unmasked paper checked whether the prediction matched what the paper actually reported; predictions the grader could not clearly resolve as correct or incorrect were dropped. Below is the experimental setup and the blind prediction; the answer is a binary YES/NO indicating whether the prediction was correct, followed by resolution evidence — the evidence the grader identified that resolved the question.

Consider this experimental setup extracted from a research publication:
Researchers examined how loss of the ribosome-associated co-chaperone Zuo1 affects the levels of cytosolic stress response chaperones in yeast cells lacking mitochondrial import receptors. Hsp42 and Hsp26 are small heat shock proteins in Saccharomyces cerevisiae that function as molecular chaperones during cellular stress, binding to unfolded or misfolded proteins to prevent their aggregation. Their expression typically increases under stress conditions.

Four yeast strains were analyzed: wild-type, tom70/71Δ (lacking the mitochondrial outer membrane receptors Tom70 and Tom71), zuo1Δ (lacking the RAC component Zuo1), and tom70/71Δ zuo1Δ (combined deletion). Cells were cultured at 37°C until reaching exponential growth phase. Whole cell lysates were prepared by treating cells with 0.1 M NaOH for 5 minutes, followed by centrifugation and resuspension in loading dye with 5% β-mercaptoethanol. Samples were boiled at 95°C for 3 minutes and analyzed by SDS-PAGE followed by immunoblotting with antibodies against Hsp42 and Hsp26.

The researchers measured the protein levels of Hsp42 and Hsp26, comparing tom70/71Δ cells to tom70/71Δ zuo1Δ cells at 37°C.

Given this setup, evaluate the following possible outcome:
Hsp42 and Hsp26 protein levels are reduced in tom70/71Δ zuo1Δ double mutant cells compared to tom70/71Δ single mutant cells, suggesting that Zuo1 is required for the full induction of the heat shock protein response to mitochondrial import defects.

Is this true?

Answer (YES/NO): YES